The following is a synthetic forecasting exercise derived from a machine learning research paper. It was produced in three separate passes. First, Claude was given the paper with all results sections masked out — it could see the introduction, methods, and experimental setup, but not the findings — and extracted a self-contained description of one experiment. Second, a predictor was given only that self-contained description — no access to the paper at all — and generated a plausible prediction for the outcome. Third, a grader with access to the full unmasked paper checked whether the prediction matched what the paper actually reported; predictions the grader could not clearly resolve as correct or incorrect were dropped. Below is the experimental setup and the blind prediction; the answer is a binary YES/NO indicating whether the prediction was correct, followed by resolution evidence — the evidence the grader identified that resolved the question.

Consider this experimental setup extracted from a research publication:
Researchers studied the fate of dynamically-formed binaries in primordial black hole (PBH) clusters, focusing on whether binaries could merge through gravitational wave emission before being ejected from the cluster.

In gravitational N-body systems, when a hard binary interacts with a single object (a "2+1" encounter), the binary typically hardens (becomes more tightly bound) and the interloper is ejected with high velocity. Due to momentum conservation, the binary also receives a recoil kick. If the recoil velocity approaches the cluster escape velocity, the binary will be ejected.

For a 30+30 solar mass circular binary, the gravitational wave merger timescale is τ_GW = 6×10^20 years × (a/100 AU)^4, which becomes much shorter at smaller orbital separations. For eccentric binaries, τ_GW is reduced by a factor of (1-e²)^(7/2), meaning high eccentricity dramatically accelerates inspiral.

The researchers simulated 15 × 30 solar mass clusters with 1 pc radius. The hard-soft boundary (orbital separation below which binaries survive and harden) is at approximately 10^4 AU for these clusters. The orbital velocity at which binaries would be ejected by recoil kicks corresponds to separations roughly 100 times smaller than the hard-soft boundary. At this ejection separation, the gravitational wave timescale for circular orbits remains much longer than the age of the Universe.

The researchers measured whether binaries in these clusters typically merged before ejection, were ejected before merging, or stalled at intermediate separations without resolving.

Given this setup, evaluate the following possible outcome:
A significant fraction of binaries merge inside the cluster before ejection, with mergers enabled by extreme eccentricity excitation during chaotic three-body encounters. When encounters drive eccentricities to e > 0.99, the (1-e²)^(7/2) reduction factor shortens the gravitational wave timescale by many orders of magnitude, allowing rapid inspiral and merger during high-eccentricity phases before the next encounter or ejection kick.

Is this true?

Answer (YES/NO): NO